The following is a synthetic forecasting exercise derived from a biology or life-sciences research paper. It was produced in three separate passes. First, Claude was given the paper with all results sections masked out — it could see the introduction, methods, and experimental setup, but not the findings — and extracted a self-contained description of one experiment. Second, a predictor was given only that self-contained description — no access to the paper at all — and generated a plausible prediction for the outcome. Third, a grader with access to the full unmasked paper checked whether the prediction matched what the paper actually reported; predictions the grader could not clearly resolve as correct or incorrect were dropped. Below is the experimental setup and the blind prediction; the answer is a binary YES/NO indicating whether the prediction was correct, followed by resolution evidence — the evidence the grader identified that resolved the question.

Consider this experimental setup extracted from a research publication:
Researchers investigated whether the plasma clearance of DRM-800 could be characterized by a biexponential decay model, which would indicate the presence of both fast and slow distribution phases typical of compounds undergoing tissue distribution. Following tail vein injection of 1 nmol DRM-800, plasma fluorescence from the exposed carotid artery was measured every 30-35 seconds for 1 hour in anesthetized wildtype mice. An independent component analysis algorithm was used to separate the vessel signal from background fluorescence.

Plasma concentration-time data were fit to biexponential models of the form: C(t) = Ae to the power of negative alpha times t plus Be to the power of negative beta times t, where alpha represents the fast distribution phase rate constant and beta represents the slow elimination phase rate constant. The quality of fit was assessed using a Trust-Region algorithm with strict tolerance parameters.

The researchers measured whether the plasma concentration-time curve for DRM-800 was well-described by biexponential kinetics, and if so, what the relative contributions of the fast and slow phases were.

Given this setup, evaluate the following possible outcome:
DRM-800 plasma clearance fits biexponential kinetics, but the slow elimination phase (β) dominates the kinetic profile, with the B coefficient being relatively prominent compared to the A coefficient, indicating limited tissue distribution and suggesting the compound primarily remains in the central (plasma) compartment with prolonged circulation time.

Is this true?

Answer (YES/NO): NO